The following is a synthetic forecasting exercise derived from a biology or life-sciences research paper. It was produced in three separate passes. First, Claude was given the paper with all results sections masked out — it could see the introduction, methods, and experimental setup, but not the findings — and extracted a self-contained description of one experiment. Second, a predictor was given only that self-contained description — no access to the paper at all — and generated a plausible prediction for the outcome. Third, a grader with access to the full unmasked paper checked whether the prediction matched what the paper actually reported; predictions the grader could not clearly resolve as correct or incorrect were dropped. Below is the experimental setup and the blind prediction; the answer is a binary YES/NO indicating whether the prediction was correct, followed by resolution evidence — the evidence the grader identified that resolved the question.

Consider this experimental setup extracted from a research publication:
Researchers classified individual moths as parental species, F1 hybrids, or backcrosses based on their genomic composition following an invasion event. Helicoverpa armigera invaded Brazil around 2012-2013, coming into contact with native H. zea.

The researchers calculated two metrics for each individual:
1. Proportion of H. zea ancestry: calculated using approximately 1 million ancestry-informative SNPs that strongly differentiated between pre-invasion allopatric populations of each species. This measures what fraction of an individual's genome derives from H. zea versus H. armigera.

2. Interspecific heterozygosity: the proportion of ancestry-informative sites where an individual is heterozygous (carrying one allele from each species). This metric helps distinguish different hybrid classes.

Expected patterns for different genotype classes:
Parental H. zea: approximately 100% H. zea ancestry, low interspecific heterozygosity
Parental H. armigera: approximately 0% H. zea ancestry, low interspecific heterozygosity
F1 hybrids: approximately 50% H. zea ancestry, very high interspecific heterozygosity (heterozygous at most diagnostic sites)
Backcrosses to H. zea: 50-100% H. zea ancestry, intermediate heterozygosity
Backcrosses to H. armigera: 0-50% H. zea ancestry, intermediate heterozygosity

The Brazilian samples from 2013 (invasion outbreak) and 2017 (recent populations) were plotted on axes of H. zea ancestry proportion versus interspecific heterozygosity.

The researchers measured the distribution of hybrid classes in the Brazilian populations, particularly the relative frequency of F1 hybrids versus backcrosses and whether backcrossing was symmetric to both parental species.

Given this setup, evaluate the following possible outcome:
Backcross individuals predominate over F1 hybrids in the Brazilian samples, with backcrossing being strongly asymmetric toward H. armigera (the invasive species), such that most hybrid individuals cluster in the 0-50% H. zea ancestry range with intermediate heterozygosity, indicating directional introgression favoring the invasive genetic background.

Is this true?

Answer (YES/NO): NO